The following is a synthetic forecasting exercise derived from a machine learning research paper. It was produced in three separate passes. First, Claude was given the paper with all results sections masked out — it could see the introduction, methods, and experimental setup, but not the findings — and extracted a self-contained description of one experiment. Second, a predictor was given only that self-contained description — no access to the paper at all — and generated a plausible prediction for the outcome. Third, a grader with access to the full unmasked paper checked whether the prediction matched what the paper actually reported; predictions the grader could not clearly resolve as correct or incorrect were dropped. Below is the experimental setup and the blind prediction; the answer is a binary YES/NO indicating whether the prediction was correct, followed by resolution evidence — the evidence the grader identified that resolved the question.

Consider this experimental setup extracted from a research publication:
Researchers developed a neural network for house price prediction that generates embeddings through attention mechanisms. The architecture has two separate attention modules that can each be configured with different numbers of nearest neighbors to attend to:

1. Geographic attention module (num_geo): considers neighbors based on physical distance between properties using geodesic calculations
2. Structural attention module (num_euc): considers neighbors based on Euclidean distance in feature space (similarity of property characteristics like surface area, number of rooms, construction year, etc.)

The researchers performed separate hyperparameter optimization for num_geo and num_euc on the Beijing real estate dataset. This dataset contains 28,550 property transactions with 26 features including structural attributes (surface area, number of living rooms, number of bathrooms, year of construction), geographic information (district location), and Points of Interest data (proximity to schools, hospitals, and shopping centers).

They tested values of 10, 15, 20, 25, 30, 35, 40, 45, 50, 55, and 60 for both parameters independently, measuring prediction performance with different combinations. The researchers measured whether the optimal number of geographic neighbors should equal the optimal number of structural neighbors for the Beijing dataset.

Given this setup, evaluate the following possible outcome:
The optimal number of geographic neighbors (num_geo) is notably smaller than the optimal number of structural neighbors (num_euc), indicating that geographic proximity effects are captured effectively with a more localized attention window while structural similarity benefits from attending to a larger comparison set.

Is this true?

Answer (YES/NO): NO